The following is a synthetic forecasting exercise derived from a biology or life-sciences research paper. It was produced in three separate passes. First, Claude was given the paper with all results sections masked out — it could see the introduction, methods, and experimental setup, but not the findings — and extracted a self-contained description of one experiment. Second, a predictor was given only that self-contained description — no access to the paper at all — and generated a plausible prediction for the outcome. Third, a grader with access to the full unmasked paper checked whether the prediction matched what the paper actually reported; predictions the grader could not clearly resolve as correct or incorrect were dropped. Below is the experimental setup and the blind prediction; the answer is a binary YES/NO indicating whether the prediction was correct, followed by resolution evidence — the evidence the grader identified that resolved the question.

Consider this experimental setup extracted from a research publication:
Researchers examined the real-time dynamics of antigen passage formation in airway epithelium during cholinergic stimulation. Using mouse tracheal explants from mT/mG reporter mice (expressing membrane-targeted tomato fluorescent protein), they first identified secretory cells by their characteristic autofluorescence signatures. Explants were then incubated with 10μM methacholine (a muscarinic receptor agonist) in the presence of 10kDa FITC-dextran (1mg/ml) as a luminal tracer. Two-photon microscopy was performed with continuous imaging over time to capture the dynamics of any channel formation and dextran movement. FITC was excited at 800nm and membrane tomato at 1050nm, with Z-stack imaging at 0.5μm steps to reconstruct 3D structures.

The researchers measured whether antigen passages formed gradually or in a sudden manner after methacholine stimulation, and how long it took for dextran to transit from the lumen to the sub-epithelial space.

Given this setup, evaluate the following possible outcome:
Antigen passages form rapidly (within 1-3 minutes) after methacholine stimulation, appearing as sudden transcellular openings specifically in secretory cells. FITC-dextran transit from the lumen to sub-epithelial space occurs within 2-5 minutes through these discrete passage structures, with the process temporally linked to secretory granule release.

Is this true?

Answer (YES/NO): NO